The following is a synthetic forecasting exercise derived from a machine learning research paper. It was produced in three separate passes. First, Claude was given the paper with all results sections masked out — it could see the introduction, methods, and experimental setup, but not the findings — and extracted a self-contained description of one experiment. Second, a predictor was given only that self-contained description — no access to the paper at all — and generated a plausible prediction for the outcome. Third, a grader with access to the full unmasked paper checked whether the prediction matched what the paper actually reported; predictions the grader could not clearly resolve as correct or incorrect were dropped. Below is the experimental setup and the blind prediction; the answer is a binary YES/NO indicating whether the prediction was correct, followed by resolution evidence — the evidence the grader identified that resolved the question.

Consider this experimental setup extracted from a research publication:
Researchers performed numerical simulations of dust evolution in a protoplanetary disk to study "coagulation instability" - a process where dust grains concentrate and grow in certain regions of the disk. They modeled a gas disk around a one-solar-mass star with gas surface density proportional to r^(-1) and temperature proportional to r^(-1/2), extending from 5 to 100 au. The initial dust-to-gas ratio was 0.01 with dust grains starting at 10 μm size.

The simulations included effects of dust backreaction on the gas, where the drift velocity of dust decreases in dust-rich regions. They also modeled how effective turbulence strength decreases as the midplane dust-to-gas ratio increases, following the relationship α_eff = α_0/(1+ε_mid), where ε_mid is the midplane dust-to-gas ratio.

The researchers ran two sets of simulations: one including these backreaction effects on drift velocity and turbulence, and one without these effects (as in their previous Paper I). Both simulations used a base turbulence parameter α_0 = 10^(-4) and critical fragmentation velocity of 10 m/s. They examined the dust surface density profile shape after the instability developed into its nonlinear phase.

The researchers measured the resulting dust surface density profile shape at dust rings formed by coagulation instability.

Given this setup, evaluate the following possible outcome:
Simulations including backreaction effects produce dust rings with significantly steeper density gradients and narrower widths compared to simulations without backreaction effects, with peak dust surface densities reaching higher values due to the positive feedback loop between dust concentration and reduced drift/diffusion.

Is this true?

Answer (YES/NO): NO